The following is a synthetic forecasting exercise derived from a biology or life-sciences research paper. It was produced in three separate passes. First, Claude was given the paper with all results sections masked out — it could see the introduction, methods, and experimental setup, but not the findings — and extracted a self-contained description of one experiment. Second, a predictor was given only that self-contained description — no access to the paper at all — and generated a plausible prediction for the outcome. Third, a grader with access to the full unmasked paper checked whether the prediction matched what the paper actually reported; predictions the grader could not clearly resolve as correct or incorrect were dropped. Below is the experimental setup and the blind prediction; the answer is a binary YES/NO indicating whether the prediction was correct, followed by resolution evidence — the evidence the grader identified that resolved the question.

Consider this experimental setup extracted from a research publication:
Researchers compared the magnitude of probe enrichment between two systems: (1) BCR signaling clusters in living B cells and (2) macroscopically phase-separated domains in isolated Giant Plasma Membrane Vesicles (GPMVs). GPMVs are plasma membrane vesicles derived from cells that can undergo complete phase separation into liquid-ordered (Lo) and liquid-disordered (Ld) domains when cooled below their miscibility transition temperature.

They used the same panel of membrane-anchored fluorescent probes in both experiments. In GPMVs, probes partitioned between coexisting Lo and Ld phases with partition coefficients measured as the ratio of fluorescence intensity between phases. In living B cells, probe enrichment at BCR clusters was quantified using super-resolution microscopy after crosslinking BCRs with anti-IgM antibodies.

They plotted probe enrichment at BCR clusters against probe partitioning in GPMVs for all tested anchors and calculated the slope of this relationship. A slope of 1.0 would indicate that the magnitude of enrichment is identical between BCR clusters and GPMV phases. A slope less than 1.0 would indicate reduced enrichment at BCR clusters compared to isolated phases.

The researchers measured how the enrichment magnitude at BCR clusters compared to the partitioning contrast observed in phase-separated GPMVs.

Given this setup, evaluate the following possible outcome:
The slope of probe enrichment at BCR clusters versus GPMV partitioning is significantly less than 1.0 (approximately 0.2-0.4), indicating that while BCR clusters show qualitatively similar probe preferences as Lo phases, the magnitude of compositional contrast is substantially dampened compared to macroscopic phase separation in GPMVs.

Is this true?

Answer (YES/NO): NO